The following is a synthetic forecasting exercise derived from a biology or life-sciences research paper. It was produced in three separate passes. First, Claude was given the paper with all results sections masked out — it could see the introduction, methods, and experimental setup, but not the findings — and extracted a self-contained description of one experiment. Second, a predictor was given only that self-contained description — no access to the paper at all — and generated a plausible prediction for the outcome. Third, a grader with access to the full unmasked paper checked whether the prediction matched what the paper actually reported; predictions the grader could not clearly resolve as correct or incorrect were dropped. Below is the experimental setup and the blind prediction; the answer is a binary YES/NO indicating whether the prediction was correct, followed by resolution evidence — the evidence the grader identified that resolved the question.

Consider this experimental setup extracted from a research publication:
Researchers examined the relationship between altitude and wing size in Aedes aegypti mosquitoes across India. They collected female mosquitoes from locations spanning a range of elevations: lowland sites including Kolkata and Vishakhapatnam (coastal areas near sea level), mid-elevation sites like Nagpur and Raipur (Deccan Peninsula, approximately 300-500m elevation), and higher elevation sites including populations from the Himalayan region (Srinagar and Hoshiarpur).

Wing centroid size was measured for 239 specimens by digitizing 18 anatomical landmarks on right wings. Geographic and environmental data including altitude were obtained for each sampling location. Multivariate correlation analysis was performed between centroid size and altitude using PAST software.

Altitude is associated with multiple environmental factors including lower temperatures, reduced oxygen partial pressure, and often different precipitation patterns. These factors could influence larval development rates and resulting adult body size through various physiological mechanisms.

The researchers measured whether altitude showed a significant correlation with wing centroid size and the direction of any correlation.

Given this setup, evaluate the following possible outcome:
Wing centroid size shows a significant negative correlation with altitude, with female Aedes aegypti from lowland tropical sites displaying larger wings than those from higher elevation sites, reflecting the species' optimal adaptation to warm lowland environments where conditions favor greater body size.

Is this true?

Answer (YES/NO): NO